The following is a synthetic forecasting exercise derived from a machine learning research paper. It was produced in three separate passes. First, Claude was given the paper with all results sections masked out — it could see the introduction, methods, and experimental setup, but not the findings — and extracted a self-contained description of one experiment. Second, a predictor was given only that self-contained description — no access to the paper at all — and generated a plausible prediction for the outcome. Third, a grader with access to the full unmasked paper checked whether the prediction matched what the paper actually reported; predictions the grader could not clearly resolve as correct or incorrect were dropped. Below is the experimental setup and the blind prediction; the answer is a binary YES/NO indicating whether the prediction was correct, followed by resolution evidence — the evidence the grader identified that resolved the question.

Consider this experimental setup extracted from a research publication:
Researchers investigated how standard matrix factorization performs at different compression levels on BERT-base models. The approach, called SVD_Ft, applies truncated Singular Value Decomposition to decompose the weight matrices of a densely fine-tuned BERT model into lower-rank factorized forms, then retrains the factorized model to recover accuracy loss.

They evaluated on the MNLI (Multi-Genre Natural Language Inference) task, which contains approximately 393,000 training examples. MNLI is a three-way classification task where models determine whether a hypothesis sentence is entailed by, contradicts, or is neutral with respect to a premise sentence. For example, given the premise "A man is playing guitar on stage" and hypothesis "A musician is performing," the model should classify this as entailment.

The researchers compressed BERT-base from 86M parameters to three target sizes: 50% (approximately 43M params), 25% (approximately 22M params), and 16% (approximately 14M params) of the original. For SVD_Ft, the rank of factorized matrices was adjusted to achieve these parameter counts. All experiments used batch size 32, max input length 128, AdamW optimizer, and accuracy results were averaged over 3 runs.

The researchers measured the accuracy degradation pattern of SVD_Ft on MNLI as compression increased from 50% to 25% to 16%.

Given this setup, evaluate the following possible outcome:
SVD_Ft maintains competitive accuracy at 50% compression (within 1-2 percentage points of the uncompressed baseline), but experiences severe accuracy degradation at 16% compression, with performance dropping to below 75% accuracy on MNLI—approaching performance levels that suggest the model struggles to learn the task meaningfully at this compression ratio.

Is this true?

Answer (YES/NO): NO